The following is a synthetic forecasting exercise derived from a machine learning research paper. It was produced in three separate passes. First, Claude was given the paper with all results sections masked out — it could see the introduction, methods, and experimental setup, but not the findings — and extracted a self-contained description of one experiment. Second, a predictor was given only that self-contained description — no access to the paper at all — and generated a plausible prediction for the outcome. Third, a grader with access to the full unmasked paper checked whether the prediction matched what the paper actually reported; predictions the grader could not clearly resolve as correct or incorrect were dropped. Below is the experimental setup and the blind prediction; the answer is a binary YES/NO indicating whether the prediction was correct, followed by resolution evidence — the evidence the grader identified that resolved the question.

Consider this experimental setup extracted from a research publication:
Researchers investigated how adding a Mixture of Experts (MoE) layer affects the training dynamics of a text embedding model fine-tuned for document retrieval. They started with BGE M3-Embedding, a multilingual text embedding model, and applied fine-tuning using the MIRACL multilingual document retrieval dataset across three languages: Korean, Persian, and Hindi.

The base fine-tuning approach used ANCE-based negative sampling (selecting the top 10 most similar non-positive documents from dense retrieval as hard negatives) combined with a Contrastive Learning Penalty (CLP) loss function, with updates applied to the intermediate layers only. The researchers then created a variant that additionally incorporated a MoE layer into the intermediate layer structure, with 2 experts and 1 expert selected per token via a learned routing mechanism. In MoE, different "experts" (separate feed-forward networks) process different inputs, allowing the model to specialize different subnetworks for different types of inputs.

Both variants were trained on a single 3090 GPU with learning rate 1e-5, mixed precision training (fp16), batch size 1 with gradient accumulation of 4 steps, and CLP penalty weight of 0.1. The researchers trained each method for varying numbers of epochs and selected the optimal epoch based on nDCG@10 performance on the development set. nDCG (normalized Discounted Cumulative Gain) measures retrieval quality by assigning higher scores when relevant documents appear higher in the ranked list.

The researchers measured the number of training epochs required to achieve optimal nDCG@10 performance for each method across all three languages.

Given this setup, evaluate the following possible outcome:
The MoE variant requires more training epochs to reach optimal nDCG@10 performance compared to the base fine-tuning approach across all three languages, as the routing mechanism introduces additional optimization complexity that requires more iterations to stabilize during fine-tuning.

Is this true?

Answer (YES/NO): YES